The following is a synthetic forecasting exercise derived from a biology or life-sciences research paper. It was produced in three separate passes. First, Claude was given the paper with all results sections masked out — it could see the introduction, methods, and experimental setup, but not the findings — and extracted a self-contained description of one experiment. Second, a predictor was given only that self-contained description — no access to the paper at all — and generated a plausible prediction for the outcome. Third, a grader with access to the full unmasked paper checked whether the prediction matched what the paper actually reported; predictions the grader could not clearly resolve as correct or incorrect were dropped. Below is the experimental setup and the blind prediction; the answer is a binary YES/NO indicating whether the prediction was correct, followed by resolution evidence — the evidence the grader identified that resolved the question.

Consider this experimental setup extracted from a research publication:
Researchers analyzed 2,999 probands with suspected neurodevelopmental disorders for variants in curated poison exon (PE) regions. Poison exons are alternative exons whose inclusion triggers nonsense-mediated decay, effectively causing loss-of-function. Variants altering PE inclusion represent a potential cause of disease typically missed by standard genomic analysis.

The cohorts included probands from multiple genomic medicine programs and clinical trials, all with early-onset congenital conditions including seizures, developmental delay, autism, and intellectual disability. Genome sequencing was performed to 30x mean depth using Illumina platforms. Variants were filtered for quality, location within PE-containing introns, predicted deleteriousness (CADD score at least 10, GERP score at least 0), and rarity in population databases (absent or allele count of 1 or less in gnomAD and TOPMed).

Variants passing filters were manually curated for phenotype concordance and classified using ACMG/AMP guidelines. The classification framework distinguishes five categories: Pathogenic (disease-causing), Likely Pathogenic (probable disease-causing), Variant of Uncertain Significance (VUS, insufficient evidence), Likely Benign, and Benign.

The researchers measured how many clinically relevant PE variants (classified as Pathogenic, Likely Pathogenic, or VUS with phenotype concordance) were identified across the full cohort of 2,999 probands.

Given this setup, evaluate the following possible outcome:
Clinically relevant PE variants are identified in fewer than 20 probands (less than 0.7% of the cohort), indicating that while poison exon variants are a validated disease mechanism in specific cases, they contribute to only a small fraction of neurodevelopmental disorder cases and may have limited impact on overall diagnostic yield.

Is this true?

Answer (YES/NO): YES